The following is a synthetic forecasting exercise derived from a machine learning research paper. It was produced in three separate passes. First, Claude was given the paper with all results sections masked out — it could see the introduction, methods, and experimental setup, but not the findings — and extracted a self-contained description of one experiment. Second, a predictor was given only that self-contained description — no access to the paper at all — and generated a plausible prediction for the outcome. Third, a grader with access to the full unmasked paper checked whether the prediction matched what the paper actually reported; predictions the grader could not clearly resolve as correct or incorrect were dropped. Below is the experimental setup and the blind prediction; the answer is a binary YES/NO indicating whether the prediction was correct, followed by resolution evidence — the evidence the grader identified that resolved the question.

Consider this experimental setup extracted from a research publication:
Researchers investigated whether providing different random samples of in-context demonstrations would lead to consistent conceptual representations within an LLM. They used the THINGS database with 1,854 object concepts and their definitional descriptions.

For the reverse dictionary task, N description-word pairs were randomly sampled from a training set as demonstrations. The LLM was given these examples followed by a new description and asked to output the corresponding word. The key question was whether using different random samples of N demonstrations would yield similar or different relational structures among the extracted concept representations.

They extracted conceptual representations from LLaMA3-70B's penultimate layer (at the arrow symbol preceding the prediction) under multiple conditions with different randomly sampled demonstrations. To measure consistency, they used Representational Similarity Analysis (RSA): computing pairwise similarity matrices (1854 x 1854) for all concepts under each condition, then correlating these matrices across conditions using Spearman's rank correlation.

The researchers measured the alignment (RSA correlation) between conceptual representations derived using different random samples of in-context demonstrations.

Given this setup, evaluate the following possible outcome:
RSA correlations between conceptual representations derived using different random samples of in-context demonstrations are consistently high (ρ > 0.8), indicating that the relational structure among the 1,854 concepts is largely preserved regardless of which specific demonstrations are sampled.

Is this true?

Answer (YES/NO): NO